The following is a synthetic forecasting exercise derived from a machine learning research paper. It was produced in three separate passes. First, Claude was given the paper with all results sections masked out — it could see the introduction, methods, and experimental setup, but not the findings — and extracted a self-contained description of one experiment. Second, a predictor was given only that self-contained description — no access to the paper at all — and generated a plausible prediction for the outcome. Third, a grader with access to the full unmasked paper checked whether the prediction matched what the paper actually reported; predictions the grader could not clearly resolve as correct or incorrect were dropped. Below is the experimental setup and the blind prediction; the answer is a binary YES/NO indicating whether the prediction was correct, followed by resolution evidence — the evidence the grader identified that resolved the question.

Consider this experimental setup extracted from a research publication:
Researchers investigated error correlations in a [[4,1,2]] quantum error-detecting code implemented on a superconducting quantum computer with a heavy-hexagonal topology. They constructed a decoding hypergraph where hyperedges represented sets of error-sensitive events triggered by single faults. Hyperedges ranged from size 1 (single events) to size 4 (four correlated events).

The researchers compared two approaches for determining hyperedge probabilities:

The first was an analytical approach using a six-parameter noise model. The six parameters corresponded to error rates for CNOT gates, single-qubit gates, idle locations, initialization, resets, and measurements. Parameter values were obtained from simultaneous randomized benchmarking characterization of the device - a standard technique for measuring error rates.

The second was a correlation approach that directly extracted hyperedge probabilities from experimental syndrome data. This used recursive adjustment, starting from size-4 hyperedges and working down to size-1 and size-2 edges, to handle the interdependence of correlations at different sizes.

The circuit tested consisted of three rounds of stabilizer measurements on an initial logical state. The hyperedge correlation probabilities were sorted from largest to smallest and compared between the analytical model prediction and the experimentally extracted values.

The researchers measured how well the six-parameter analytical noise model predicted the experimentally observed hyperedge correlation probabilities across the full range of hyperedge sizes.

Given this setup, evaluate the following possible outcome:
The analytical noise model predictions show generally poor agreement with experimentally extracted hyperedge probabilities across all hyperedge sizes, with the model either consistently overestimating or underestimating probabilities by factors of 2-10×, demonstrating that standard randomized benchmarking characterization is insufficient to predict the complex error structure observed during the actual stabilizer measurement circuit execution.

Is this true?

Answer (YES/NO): NO